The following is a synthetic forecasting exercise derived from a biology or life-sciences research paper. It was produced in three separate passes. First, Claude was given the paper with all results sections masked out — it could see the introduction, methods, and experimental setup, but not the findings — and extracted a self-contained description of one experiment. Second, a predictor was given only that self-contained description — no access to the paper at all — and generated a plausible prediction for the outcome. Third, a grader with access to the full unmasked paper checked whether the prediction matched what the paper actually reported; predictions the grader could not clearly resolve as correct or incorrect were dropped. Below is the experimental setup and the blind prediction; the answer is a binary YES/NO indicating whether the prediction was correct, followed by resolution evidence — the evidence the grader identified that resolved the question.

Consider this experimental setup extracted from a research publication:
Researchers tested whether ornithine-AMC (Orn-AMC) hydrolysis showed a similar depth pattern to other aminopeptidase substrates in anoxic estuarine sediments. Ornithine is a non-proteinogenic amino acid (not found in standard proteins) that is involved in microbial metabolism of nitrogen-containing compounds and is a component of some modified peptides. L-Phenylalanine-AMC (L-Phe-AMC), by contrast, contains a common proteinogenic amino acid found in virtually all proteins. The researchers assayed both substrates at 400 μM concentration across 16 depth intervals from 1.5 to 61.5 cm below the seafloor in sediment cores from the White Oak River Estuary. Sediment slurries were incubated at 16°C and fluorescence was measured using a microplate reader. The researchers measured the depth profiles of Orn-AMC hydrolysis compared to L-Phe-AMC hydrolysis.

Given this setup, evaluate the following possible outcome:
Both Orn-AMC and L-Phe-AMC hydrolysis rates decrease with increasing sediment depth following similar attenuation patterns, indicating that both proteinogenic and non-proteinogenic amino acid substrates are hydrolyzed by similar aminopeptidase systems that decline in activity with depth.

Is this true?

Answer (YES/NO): NO